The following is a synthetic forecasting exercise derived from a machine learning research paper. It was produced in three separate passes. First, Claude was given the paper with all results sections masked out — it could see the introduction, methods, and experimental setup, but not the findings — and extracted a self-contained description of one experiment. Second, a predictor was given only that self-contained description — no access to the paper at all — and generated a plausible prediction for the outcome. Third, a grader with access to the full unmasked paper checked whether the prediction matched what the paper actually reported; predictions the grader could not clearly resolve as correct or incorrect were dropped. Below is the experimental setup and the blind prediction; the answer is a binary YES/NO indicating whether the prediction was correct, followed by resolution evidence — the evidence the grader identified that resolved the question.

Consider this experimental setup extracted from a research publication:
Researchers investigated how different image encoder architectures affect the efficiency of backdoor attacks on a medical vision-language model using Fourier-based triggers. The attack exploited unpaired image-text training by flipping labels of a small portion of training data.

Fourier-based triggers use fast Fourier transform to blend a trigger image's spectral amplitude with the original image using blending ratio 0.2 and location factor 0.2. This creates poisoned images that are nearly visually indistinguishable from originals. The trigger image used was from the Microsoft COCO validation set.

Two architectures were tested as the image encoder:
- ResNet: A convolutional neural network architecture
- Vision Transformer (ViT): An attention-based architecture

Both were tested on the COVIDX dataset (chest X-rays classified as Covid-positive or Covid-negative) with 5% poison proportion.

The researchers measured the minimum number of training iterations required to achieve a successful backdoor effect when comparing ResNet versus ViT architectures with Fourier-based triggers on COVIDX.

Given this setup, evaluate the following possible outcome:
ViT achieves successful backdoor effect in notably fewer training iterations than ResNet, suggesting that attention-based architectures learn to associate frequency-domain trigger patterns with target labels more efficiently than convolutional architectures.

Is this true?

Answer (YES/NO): NO